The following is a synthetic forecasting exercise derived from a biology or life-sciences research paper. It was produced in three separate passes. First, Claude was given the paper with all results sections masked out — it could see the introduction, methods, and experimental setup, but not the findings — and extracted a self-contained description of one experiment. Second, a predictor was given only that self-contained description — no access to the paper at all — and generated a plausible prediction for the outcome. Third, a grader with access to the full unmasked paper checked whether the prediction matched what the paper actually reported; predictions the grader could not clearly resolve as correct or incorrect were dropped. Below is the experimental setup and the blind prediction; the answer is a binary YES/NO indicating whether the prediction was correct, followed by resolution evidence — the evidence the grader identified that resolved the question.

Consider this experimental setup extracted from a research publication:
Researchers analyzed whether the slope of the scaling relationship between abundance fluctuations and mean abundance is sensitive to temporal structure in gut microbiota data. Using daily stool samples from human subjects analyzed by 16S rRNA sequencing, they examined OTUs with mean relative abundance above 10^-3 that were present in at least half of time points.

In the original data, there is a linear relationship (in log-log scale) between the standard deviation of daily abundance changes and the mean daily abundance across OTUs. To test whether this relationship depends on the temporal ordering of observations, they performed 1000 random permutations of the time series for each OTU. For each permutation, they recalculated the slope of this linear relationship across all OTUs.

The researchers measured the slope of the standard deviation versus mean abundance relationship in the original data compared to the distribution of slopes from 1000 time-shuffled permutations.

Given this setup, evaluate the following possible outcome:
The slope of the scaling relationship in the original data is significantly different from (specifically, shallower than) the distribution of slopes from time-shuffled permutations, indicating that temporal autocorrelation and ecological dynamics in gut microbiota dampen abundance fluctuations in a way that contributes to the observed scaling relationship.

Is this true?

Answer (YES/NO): NO